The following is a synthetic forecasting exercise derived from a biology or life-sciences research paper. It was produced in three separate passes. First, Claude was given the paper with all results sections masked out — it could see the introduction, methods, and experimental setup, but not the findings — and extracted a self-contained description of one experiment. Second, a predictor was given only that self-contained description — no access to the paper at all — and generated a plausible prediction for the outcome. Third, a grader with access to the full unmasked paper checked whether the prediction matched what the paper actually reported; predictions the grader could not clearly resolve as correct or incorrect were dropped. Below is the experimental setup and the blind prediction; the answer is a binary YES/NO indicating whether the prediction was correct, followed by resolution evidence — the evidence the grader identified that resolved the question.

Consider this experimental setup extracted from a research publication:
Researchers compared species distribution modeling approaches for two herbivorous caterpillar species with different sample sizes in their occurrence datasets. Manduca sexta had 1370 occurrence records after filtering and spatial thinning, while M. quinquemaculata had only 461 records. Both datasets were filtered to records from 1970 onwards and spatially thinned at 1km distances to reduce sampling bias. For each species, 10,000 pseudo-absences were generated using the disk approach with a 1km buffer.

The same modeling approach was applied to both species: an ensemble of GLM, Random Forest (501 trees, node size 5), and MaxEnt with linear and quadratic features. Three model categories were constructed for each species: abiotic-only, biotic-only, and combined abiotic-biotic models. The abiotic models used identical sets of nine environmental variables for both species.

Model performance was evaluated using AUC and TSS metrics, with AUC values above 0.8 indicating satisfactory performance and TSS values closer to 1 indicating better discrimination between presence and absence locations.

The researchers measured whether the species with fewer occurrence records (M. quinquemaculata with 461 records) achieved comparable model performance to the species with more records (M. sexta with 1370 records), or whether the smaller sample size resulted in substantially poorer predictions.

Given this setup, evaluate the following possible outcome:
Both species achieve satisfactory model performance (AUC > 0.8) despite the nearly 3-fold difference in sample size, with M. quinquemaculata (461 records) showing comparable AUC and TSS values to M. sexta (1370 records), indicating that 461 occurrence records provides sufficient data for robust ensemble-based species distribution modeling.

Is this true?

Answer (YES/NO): NO